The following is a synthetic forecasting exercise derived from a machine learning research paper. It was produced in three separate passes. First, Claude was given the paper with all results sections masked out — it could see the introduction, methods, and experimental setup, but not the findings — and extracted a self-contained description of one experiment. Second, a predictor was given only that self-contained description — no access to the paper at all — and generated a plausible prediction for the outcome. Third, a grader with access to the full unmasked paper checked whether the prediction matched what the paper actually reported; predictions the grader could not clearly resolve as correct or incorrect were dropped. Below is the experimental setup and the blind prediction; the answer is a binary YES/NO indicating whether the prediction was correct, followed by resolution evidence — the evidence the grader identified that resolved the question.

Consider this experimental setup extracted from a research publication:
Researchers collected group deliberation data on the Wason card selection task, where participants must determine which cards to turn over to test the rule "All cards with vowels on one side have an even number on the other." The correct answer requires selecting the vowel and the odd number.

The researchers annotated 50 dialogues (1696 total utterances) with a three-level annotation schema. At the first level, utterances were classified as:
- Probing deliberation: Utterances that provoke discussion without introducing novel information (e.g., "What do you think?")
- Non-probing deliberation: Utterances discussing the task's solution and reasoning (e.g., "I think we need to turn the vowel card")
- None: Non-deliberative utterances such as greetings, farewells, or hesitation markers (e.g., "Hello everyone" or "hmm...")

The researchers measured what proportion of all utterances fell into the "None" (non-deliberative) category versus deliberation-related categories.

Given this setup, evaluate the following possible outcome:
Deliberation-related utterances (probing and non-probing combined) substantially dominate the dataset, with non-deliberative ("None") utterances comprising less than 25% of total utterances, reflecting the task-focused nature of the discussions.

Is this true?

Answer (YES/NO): NO